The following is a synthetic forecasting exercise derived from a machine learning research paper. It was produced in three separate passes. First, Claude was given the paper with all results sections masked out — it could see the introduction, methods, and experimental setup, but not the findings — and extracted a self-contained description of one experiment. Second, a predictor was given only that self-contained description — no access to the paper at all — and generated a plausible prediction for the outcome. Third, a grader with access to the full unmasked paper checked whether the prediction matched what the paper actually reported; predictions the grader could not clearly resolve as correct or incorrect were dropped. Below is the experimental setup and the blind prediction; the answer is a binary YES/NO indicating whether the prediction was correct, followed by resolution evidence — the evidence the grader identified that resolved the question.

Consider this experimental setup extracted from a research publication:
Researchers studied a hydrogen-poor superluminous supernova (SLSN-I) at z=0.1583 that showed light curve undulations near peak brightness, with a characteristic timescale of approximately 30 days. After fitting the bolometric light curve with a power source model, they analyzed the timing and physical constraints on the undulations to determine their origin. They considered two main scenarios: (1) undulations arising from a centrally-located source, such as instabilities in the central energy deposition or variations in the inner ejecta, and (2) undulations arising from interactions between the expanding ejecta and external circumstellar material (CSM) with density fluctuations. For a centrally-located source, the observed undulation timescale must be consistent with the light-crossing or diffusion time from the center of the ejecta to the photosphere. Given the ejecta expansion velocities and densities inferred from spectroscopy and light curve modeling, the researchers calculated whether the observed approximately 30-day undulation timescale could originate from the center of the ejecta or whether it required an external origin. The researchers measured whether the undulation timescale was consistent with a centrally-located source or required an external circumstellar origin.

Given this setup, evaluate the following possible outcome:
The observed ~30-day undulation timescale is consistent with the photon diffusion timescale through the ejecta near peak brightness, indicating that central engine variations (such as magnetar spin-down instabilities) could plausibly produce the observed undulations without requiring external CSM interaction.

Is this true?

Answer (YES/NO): NO